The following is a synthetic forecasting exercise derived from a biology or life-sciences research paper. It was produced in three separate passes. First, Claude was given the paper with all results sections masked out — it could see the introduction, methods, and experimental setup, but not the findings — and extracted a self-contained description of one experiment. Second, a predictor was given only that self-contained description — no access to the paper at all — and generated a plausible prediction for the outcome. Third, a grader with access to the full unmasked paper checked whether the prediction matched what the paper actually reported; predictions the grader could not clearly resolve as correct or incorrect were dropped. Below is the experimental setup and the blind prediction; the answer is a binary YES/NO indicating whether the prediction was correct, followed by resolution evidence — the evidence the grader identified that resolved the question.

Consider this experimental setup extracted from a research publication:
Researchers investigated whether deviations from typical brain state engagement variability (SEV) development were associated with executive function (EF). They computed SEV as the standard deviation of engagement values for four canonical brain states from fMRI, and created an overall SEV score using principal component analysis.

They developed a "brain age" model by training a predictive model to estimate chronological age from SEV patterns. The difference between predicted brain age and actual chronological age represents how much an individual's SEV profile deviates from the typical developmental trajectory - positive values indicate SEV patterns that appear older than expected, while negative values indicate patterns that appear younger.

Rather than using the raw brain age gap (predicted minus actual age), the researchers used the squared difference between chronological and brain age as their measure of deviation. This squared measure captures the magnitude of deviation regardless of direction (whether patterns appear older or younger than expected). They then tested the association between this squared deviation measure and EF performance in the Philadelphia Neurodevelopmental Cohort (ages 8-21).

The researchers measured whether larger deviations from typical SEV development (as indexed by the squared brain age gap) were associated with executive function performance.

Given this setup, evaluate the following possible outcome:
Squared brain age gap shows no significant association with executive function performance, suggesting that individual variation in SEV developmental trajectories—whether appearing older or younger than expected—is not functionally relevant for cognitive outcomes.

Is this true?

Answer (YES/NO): NO